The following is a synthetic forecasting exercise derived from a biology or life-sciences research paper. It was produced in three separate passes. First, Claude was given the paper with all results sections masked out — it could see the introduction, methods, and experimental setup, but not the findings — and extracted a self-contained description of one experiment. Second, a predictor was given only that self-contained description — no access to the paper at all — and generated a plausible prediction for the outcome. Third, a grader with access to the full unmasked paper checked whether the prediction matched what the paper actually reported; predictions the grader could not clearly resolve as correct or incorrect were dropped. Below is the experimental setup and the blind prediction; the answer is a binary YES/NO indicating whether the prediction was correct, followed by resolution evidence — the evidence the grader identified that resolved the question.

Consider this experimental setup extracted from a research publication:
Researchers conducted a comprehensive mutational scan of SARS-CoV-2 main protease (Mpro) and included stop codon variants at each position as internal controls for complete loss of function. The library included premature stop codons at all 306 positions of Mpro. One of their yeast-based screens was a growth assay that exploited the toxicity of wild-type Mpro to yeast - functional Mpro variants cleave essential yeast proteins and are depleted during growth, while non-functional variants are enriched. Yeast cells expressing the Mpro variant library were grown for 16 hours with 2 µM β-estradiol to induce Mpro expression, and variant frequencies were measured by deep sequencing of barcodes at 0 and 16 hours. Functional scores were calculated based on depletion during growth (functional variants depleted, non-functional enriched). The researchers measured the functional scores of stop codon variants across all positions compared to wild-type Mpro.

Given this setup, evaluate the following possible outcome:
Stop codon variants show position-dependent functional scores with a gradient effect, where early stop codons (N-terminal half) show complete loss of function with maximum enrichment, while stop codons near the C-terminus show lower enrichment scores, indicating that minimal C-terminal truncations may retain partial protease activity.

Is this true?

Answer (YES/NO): NO